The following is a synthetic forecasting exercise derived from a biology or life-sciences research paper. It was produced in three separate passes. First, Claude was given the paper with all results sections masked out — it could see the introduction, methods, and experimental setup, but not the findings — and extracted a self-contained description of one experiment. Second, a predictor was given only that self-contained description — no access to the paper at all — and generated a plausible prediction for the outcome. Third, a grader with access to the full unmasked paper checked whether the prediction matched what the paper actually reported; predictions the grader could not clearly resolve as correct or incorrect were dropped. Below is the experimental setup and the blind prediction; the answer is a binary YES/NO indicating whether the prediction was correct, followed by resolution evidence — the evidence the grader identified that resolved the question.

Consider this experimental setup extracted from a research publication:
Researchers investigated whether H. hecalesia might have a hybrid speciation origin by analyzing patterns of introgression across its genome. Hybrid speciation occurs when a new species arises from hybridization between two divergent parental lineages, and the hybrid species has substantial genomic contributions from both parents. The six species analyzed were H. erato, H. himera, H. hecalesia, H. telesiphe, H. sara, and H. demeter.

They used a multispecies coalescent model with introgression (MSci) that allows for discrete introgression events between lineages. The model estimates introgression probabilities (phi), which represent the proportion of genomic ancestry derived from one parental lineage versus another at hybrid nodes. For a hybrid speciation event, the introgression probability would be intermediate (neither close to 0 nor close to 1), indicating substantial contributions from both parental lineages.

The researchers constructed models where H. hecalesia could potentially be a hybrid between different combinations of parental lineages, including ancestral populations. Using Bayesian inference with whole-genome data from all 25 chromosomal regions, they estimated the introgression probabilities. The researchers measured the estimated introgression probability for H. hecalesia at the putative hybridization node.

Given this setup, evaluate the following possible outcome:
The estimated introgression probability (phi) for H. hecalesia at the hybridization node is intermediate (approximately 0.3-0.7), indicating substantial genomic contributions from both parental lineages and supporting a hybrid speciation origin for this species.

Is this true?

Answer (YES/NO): NO